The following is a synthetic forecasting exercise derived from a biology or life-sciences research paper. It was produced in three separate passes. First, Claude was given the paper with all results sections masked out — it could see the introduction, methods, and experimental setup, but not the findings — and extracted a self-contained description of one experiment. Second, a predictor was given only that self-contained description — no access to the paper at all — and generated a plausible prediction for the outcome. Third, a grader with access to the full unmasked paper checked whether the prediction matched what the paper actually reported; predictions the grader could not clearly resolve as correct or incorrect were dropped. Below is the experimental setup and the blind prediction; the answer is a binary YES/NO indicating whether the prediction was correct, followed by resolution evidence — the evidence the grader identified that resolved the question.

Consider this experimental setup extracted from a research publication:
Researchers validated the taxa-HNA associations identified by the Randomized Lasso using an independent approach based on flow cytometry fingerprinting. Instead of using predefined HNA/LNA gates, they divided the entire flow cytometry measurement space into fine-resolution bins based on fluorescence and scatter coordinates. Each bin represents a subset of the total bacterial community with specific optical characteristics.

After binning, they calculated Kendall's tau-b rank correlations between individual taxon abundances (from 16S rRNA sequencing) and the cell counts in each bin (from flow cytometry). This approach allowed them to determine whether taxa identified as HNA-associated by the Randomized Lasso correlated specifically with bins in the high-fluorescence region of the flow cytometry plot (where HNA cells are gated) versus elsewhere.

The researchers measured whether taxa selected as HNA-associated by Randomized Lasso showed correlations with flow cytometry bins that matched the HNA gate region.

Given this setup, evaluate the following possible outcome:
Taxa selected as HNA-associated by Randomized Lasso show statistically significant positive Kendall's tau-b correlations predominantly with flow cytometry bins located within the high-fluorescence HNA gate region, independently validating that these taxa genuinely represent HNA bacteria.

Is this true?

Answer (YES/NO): YES